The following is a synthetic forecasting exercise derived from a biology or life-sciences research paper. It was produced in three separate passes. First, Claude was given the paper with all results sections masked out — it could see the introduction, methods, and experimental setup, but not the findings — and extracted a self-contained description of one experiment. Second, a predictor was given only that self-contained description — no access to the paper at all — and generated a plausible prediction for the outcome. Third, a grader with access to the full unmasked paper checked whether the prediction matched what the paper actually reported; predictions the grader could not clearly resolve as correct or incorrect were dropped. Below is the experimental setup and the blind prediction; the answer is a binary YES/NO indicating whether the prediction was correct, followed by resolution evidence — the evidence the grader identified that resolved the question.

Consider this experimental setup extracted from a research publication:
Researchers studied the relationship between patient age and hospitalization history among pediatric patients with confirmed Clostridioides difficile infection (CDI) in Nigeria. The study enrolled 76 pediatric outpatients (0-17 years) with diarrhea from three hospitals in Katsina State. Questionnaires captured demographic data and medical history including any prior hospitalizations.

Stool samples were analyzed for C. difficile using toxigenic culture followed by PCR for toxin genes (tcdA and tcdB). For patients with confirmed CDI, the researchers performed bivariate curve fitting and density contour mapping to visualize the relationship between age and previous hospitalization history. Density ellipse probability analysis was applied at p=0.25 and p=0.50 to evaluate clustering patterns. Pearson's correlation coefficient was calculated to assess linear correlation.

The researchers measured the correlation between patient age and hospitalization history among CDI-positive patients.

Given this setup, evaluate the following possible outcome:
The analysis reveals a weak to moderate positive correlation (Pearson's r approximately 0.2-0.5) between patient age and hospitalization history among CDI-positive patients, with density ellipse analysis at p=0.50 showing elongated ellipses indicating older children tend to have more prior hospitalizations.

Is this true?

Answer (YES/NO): NO